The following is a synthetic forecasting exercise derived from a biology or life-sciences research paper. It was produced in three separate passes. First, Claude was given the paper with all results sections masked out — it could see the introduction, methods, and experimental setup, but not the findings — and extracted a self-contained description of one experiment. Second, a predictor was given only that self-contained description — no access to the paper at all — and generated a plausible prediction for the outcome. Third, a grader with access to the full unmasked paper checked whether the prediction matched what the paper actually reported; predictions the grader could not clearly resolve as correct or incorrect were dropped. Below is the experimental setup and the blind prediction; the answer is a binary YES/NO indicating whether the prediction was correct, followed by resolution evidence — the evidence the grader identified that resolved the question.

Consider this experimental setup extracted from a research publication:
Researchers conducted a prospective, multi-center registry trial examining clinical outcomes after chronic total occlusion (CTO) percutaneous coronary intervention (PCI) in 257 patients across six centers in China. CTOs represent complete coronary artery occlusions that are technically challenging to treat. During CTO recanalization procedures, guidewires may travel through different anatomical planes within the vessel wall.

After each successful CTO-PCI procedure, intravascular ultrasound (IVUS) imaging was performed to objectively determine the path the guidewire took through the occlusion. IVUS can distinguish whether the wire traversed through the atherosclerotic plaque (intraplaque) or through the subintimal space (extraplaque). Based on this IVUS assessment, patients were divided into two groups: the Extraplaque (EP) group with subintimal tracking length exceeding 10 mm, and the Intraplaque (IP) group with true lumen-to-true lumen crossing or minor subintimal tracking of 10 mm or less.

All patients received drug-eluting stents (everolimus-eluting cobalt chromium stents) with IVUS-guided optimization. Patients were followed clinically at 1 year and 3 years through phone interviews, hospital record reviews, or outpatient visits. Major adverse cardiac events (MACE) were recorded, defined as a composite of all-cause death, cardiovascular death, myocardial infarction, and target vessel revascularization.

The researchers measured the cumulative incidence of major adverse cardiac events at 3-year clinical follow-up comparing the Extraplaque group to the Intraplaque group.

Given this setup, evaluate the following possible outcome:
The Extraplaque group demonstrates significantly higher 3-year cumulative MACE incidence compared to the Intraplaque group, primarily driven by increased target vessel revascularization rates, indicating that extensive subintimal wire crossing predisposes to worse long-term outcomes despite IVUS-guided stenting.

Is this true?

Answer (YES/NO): NO